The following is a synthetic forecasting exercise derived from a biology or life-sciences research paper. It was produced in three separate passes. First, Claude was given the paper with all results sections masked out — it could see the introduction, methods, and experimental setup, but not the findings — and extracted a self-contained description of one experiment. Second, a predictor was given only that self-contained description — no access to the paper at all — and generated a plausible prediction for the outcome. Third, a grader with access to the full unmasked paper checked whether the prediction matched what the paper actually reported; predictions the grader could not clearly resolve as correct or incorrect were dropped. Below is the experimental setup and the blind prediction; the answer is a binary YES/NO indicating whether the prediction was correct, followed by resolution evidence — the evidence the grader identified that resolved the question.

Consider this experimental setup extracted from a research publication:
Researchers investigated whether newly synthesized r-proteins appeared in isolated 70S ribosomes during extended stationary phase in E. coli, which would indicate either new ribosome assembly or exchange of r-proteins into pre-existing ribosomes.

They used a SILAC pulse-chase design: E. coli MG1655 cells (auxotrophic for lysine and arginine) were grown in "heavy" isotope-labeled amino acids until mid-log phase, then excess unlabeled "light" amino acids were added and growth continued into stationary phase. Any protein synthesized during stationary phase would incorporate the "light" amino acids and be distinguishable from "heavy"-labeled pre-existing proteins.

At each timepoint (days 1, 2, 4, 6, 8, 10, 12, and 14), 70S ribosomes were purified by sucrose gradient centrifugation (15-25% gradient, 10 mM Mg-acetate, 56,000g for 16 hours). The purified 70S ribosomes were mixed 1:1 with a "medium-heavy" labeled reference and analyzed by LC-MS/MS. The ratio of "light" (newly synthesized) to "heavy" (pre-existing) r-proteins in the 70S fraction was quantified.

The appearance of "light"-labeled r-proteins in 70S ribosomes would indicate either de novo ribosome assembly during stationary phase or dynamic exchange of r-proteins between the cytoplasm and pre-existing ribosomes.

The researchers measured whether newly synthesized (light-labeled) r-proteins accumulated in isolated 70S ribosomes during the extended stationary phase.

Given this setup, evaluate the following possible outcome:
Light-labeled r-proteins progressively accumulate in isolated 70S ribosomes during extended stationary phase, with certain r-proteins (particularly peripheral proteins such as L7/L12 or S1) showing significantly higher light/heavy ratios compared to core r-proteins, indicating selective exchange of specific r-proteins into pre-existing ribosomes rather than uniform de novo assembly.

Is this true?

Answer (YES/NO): NO